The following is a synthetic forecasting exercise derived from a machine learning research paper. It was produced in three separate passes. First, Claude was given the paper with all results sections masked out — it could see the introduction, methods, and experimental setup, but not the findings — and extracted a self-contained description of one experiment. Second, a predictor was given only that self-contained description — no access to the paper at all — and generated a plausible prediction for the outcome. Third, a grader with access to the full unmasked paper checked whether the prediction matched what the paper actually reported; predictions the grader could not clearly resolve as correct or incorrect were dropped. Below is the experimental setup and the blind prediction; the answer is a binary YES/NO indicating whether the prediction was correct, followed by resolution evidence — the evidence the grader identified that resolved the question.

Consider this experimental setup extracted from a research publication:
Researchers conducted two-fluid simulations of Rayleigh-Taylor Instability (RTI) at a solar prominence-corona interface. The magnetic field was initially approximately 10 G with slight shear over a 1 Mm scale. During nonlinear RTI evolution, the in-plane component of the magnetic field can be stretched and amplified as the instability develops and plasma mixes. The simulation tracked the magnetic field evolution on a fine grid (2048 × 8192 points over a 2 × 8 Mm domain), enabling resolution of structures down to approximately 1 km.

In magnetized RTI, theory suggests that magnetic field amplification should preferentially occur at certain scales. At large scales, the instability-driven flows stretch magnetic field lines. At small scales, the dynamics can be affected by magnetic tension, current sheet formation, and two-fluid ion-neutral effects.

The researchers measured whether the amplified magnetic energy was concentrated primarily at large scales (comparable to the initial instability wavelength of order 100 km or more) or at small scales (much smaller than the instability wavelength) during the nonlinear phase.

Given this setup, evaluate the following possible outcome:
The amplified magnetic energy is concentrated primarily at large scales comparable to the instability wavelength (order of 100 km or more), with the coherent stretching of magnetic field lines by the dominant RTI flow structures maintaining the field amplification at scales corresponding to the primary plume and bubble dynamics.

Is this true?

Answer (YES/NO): NO